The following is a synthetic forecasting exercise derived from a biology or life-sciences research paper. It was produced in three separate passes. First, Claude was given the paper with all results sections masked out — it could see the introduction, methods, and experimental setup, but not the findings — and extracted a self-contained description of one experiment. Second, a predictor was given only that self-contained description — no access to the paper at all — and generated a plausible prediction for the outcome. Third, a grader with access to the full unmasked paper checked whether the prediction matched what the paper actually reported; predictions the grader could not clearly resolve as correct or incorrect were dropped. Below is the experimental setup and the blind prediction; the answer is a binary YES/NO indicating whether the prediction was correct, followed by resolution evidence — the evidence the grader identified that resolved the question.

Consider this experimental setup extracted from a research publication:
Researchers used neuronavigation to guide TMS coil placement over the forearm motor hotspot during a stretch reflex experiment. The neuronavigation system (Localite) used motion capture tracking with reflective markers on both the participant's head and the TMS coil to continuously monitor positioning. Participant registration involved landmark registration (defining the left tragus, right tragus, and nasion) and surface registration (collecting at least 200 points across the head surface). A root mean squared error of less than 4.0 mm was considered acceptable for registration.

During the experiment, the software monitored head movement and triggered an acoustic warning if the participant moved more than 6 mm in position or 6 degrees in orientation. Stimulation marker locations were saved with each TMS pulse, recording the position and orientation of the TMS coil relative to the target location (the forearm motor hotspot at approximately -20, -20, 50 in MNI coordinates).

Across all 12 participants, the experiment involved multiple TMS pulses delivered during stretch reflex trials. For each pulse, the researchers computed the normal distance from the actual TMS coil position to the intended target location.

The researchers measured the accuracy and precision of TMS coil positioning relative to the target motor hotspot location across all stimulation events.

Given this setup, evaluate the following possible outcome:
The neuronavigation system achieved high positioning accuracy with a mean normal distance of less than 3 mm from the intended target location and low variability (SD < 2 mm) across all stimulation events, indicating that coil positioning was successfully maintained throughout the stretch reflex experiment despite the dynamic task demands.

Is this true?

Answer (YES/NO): NO